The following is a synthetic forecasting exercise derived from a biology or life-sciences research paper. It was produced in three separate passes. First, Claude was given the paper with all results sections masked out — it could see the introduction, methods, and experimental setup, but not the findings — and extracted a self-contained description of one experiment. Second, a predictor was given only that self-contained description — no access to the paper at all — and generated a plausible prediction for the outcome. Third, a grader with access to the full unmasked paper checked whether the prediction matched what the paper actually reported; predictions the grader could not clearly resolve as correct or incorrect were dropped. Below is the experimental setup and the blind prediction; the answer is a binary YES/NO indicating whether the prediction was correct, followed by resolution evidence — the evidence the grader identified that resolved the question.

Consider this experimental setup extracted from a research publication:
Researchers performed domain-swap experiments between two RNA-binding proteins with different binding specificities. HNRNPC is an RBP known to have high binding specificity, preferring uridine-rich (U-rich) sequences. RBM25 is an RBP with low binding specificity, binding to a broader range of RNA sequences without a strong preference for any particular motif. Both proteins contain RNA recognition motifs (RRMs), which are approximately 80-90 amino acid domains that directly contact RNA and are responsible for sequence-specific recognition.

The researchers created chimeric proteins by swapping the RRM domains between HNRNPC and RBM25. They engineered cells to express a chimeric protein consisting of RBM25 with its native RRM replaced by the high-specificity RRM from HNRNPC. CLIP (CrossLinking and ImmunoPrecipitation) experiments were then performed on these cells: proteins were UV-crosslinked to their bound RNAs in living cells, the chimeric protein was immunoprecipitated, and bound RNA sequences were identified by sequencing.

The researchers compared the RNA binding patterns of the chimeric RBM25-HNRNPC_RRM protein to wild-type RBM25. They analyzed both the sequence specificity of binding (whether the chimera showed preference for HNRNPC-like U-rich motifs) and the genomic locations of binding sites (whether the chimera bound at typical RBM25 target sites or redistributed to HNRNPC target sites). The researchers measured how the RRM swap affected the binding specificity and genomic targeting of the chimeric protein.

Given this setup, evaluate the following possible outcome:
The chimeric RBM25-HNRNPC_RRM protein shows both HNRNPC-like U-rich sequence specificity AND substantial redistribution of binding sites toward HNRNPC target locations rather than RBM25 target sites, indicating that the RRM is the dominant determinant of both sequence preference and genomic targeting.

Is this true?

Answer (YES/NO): NO